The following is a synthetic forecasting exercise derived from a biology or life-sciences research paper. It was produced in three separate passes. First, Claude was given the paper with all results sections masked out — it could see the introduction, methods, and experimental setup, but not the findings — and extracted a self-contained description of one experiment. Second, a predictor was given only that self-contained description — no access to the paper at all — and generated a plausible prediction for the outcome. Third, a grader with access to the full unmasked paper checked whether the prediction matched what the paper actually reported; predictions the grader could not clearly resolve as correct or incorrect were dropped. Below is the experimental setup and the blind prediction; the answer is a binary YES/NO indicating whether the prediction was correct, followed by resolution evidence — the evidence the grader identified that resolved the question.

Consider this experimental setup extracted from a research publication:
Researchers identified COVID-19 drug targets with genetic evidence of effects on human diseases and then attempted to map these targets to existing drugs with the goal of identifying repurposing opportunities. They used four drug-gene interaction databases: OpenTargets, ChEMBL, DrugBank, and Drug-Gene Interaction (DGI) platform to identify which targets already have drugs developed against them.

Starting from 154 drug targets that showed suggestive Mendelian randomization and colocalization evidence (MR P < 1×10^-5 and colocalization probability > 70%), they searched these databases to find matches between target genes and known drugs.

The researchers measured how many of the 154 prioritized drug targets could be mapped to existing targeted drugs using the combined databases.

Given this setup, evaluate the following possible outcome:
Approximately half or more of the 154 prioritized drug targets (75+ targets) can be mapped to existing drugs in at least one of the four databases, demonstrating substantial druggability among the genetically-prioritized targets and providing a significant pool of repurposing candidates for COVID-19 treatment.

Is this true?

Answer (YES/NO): NO